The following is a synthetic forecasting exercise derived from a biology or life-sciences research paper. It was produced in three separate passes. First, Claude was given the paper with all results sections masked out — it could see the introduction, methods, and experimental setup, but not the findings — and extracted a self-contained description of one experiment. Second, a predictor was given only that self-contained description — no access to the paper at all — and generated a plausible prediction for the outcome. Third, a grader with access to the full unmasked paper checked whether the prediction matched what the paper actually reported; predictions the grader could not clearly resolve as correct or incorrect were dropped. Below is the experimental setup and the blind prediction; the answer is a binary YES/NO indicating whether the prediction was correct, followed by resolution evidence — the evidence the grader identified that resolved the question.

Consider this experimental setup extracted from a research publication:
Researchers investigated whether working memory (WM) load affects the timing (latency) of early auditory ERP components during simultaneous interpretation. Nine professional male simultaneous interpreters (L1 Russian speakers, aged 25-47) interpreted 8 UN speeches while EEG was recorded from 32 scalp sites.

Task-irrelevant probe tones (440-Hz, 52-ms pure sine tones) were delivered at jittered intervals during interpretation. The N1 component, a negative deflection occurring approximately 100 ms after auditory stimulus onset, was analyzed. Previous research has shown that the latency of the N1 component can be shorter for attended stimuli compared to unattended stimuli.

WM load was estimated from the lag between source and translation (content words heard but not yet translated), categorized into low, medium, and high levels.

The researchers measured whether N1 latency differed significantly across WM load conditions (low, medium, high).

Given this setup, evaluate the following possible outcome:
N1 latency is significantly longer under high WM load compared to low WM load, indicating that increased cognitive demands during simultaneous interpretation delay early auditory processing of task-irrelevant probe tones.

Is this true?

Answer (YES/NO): NO